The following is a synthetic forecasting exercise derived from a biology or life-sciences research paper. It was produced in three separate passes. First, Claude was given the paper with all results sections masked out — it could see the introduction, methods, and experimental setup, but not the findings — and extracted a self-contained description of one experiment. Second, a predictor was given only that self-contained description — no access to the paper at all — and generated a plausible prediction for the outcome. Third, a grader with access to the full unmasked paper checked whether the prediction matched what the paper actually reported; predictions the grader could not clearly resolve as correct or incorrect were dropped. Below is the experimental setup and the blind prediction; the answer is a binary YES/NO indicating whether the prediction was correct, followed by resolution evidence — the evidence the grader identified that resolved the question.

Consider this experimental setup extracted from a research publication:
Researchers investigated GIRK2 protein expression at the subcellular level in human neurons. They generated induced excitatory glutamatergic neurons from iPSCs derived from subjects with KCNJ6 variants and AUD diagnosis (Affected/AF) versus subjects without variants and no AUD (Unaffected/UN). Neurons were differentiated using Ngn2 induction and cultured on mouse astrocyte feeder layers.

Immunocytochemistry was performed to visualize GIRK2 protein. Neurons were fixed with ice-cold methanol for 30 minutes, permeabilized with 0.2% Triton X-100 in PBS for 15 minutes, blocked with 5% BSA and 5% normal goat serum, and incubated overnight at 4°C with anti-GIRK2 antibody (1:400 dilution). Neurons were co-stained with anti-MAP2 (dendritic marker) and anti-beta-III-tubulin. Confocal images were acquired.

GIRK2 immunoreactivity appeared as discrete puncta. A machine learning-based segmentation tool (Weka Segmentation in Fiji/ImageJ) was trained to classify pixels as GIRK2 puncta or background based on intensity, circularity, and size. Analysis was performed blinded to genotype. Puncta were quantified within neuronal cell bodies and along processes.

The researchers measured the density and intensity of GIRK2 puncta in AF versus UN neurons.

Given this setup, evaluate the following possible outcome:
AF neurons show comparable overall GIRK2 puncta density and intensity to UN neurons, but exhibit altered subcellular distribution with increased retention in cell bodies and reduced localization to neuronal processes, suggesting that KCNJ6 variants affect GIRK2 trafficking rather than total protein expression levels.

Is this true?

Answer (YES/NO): NO